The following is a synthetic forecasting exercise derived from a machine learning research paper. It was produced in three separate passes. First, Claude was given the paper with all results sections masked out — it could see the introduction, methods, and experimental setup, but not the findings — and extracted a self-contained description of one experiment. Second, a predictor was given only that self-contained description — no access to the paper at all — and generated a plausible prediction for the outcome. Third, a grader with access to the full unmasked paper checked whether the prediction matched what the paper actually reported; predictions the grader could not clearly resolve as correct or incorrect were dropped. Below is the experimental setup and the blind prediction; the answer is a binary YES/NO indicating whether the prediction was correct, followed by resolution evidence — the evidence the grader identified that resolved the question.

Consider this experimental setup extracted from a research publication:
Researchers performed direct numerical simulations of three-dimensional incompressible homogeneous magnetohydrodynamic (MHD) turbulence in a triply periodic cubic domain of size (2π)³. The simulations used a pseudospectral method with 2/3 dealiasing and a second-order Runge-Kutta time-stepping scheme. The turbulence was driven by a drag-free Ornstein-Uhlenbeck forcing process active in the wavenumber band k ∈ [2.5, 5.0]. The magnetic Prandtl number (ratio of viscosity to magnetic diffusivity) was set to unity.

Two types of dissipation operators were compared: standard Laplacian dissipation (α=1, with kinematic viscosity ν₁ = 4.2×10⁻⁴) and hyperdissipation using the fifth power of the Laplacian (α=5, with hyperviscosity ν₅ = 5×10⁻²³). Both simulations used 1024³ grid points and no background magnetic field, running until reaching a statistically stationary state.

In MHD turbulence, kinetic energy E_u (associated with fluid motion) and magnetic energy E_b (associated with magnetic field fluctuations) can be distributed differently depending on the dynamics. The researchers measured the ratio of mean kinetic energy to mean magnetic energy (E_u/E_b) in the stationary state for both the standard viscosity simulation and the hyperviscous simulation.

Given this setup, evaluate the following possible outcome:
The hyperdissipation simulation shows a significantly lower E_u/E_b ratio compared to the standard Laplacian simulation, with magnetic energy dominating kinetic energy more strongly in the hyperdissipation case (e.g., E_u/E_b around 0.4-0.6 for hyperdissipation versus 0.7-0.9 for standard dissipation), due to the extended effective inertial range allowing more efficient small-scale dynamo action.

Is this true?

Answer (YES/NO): NO